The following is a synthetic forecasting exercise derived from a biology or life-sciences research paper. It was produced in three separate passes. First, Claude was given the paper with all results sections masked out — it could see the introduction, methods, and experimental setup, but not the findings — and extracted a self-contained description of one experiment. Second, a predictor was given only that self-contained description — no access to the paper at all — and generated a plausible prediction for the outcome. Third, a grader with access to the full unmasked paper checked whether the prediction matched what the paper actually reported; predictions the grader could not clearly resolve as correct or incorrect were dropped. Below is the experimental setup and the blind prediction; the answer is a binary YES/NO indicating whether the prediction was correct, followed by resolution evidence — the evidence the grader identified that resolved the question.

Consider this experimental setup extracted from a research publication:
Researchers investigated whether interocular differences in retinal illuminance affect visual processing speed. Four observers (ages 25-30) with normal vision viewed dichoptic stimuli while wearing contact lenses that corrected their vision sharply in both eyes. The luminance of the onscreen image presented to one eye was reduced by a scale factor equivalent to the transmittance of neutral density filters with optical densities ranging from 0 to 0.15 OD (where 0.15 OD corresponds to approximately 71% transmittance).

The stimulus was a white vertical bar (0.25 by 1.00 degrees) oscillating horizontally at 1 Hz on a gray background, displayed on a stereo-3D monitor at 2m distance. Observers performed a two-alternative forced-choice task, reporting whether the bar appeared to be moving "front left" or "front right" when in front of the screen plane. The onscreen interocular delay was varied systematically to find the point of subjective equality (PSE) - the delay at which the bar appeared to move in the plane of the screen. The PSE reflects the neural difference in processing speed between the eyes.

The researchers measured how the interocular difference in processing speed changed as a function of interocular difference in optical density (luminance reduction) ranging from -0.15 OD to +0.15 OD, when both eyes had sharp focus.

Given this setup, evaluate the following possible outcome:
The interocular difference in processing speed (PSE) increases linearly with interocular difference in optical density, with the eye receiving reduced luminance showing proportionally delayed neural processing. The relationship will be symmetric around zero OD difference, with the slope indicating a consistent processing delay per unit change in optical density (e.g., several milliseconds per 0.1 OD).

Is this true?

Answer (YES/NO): YES